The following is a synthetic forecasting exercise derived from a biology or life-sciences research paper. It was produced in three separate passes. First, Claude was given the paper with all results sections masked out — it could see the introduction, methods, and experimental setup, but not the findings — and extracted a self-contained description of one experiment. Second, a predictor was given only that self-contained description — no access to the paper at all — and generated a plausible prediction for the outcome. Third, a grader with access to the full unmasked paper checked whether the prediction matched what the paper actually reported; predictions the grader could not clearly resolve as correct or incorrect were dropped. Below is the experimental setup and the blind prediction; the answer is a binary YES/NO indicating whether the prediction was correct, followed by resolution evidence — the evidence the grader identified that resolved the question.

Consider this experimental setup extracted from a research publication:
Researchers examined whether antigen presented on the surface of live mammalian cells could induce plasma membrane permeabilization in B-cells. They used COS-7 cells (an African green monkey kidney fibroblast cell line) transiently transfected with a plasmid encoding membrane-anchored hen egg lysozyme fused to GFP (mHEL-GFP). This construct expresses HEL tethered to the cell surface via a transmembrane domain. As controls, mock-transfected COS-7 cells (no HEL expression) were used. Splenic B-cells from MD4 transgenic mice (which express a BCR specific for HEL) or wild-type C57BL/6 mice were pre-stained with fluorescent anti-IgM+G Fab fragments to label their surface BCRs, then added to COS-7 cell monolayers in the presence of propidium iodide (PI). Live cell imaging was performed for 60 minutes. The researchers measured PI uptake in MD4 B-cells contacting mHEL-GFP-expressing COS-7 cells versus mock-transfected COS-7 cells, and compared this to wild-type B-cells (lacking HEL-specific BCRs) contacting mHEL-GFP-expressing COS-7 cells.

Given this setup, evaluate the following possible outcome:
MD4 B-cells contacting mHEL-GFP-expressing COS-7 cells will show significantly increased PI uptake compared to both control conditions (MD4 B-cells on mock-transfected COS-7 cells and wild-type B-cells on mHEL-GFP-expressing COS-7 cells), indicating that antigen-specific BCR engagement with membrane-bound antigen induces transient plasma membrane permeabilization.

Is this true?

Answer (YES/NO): YES